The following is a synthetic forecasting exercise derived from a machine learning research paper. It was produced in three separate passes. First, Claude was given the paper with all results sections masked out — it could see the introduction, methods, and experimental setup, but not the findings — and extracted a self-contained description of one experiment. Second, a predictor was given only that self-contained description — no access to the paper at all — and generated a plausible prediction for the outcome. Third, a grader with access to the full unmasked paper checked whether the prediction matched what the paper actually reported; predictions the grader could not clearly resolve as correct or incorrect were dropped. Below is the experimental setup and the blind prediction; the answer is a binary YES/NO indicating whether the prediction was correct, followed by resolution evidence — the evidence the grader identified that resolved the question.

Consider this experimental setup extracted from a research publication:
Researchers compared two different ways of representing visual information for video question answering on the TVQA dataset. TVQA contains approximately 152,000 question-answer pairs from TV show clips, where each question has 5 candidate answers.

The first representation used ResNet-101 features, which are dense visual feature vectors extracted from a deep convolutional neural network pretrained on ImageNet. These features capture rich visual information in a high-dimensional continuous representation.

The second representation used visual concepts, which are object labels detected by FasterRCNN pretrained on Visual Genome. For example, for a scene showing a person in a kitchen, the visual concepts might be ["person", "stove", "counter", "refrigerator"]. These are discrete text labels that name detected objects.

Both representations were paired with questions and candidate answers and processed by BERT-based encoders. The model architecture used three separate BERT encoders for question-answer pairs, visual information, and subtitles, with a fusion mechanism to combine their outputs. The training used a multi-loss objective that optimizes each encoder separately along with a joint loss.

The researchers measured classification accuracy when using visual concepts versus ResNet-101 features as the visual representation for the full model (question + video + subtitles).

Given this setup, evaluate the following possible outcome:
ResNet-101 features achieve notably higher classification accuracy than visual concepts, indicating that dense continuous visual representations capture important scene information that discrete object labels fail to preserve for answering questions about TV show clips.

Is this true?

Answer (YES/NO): NO